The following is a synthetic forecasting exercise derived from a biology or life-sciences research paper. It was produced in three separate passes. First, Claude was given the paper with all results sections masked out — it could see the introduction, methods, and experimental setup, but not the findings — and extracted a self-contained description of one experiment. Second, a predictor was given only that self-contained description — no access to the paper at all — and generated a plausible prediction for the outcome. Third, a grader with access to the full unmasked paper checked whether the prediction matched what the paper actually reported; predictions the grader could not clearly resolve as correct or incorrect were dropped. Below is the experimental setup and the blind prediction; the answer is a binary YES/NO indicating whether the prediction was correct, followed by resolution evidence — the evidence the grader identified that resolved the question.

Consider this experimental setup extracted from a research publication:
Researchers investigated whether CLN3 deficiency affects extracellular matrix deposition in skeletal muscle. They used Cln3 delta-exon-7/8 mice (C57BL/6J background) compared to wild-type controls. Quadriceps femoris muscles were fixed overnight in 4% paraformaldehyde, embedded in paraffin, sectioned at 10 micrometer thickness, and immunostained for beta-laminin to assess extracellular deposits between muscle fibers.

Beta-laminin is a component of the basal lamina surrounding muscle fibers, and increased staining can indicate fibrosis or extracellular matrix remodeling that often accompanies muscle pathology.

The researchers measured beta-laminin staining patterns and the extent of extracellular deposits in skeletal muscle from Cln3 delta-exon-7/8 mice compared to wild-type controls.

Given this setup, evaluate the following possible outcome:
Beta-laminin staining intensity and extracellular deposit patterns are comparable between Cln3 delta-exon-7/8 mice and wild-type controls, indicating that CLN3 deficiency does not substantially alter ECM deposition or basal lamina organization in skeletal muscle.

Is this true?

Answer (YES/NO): NO